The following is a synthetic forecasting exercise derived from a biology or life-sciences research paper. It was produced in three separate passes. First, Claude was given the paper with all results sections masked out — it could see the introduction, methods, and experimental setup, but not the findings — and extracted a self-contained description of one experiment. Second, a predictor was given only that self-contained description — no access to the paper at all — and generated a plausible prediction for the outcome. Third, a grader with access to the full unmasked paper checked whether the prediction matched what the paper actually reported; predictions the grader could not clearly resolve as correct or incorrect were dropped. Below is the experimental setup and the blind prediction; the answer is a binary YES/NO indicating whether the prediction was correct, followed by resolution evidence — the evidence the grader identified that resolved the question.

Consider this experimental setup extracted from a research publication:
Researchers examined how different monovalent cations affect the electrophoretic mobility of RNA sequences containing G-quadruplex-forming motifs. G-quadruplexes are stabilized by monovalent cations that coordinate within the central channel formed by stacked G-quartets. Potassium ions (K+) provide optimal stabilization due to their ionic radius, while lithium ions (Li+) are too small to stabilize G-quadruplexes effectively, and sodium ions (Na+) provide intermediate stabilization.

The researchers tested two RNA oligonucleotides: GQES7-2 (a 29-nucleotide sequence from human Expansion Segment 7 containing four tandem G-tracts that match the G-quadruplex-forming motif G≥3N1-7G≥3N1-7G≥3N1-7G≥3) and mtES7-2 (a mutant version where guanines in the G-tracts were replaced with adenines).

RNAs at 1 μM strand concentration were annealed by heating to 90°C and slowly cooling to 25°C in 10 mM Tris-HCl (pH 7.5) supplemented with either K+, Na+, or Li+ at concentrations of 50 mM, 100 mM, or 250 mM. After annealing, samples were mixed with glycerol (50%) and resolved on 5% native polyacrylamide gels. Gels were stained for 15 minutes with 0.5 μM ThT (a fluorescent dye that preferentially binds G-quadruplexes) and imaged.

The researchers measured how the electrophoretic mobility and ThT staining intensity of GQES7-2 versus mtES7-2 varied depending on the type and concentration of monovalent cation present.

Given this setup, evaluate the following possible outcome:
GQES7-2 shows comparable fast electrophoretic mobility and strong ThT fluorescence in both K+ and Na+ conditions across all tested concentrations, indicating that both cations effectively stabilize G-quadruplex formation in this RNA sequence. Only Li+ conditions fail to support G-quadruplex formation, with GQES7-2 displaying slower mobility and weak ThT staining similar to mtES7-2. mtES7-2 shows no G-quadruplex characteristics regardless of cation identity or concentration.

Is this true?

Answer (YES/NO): NO